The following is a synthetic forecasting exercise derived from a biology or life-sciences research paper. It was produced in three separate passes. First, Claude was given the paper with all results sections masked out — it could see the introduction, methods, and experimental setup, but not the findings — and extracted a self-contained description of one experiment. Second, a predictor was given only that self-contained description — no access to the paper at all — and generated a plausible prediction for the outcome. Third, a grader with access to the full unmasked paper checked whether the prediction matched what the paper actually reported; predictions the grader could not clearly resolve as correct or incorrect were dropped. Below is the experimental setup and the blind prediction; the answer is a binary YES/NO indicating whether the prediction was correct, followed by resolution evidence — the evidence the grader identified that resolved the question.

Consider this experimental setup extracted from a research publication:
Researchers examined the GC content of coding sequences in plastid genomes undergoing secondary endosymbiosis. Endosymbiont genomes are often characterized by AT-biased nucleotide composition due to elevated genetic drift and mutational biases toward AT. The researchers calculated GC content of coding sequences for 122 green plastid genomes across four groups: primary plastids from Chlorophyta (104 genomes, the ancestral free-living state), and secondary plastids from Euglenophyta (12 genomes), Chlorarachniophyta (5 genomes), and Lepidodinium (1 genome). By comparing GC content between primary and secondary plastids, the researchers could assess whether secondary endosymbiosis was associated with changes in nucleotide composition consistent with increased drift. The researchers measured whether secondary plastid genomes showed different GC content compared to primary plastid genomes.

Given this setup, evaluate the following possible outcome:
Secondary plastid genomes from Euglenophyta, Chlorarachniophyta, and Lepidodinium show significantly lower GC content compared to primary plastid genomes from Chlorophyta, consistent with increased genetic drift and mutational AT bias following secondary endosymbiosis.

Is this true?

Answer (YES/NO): NO